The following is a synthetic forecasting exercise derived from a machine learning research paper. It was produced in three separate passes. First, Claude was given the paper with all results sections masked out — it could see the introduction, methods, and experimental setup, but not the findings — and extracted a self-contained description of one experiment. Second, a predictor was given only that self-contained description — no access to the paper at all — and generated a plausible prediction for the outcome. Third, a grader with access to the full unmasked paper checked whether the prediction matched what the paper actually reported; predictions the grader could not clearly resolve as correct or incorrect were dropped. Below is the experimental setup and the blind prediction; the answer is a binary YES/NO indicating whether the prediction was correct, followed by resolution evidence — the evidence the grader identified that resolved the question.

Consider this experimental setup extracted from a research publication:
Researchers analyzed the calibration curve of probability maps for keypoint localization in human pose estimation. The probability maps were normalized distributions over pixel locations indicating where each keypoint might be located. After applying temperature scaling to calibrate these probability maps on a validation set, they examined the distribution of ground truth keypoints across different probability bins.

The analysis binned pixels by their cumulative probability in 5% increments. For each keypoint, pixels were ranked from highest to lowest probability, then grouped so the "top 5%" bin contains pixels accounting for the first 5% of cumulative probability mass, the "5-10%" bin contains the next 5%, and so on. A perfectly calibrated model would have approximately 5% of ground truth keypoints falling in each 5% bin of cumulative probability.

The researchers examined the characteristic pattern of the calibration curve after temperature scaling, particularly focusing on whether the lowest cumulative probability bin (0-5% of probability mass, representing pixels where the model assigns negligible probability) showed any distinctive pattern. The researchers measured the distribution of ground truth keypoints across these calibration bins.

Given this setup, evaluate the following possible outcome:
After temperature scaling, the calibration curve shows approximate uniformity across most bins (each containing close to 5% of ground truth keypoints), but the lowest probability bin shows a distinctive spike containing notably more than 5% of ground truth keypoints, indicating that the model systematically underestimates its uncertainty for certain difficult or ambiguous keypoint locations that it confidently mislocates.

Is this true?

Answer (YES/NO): YES